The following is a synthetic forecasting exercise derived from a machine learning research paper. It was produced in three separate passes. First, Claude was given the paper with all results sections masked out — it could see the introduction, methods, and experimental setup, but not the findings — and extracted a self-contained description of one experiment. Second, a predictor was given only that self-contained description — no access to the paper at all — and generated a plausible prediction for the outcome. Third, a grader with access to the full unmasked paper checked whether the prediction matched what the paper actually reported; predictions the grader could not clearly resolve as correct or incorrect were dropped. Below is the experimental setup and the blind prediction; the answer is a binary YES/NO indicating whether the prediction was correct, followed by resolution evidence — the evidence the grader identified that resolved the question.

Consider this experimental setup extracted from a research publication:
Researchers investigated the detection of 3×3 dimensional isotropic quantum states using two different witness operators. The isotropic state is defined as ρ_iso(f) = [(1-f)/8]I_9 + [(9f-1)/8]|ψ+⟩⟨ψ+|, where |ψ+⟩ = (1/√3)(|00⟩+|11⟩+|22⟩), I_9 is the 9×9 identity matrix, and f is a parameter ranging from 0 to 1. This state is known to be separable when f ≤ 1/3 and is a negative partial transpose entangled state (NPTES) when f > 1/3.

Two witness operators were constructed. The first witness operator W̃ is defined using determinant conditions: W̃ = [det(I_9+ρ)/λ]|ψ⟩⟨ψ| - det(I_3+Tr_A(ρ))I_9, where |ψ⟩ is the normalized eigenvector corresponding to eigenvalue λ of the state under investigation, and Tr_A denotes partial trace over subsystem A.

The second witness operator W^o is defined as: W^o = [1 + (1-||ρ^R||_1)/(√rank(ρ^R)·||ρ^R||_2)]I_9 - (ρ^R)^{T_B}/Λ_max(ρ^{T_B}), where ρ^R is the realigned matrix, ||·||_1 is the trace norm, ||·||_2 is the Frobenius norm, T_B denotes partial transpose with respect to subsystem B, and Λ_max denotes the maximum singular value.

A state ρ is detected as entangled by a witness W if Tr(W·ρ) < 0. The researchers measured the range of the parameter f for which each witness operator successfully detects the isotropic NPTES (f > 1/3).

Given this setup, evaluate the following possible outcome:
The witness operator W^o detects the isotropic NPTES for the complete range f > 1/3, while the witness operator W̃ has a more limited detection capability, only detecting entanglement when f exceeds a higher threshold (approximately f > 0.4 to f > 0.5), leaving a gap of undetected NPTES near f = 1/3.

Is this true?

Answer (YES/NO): NO